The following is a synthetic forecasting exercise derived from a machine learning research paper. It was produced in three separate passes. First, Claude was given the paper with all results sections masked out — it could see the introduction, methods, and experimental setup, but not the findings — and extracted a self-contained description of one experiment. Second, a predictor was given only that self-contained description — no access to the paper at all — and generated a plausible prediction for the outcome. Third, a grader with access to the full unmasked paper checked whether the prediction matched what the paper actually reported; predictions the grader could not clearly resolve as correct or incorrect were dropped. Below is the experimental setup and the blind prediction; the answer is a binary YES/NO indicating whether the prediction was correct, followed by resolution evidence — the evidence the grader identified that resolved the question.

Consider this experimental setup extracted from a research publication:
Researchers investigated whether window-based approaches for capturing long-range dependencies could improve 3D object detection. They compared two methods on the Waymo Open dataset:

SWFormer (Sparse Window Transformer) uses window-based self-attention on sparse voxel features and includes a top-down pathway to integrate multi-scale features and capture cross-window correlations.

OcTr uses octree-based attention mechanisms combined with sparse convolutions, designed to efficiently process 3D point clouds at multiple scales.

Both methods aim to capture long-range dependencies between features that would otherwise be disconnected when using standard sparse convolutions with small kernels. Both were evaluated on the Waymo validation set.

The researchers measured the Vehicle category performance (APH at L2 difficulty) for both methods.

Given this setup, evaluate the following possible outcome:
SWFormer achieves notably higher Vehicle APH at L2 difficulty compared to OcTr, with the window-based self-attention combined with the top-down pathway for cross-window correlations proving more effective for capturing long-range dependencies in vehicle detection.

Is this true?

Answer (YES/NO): NO